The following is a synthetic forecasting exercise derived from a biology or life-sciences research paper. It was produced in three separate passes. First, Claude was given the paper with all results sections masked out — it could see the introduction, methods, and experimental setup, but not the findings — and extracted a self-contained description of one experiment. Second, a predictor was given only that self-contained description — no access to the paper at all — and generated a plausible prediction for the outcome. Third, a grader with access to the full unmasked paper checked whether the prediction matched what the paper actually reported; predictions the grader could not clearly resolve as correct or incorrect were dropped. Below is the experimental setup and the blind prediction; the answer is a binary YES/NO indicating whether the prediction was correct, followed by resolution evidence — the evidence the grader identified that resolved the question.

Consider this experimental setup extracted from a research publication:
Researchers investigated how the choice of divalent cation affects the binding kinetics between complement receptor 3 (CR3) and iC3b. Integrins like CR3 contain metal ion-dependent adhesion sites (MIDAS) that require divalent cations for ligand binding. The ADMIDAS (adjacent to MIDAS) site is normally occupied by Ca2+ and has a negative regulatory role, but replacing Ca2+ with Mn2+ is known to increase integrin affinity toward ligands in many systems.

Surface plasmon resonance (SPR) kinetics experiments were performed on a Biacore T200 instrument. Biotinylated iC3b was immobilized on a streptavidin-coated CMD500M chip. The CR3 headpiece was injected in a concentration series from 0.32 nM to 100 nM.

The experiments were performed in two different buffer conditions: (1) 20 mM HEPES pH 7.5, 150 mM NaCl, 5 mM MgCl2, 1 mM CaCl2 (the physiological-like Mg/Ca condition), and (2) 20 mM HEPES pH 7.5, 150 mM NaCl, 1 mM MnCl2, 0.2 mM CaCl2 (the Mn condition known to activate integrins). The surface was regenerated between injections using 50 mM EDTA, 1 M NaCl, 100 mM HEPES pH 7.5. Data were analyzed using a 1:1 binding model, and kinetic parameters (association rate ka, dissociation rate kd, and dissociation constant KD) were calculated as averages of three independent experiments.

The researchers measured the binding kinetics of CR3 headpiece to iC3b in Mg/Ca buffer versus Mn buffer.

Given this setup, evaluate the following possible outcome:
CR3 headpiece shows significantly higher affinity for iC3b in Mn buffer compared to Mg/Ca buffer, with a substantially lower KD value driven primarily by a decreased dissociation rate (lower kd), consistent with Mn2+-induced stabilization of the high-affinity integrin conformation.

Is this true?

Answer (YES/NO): YES